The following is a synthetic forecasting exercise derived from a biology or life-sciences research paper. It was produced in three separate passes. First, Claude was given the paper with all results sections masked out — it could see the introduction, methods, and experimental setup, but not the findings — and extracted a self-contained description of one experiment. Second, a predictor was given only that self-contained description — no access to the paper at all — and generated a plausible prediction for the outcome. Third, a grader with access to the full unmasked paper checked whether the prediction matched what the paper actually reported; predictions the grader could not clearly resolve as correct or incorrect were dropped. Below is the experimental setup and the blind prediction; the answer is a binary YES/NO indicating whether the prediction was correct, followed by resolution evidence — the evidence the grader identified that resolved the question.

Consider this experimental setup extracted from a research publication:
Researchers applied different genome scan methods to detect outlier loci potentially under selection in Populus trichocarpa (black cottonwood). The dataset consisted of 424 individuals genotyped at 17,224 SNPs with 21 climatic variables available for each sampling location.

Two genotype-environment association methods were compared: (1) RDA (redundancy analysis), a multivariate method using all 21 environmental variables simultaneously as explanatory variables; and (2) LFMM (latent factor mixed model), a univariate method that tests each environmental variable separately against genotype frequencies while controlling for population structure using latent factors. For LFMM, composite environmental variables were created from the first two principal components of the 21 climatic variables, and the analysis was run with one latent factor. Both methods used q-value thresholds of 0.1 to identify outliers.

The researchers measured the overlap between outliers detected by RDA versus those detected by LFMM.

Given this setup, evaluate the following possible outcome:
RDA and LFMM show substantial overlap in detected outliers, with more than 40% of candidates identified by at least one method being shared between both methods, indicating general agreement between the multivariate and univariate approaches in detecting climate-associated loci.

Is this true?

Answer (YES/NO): NO